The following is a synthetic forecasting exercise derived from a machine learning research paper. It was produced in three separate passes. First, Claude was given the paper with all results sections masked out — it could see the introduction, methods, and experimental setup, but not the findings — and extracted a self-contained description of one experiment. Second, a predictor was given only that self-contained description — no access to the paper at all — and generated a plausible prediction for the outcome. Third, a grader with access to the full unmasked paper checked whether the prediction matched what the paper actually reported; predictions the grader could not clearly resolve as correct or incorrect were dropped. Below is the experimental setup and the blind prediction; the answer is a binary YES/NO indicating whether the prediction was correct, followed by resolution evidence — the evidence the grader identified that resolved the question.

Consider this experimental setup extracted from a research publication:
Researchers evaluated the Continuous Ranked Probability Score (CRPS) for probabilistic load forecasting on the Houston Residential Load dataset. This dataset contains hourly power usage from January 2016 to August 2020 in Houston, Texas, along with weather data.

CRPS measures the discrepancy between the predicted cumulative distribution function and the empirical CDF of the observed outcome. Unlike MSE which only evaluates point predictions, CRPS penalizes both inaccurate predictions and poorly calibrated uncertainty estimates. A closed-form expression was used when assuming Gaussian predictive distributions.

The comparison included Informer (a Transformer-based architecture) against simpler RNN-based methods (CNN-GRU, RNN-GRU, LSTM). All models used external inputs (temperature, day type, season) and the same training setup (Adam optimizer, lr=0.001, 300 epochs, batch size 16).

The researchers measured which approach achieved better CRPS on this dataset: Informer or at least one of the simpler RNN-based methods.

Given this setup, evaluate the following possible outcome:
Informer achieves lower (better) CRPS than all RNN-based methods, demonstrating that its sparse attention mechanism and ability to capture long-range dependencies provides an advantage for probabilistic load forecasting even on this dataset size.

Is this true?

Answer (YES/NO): YES